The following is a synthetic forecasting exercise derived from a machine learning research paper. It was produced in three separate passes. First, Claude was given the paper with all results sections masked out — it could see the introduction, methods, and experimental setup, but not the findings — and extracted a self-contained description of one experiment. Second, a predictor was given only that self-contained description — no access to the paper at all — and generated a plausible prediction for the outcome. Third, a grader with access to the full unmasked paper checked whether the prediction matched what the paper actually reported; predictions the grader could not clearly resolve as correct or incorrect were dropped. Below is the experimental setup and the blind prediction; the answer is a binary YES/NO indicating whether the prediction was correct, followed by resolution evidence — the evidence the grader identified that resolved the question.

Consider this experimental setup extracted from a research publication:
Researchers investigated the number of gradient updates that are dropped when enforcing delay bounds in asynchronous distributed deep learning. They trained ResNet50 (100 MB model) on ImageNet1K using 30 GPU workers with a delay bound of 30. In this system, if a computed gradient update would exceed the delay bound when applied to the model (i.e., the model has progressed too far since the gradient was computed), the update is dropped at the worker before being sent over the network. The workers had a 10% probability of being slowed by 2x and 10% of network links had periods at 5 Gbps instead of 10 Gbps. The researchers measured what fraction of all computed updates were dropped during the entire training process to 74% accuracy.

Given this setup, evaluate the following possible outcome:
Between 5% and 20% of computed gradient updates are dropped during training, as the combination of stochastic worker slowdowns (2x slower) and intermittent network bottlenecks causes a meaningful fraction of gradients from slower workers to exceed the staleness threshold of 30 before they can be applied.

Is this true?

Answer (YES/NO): NO